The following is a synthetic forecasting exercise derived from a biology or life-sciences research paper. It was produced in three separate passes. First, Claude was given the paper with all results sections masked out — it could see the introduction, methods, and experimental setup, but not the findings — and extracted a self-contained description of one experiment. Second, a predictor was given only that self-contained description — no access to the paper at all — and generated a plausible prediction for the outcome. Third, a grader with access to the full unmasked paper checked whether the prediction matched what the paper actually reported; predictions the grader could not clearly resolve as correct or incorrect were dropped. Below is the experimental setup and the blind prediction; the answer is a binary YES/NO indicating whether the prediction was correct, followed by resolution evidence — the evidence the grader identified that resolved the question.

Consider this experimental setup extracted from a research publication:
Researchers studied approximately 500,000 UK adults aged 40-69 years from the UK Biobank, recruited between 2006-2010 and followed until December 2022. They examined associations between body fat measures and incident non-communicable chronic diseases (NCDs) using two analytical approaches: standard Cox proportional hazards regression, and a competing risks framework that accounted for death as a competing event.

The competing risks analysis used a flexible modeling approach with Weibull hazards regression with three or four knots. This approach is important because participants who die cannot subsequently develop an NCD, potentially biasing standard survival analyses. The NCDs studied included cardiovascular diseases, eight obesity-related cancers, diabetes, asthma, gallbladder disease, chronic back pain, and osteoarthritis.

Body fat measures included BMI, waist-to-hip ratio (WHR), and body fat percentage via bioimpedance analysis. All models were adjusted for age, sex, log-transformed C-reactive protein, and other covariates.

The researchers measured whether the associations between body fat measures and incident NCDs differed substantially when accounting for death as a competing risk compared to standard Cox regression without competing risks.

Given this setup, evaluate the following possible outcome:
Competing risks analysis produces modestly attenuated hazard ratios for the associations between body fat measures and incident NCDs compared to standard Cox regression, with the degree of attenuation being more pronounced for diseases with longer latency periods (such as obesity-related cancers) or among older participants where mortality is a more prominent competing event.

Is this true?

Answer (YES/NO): NO